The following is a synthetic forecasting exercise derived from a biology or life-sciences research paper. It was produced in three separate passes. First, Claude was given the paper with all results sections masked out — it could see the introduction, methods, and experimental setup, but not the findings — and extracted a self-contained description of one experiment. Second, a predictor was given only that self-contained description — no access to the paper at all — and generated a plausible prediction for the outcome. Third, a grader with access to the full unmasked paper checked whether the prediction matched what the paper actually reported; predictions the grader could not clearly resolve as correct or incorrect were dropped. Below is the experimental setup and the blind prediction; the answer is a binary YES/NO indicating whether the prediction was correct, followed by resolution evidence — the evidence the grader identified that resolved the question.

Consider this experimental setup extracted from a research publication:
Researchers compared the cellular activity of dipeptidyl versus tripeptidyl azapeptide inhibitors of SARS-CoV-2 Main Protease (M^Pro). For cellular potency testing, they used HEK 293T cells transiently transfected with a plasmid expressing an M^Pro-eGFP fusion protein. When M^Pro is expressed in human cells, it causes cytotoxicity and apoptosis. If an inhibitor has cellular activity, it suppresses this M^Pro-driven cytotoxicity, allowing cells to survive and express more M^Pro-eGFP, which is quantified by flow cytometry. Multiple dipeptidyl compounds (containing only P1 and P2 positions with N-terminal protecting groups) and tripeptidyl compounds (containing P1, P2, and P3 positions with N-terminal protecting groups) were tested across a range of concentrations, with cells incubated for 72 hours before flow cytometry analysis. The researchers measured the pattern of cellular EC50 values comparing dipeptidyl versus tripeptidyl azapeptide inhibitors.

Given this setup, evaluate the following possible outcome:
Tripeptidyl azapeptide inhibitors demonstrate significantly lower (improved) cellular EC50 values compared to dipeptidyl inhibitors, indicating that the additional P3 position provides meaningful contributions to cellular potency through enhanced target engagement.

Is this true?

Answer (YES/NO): NO